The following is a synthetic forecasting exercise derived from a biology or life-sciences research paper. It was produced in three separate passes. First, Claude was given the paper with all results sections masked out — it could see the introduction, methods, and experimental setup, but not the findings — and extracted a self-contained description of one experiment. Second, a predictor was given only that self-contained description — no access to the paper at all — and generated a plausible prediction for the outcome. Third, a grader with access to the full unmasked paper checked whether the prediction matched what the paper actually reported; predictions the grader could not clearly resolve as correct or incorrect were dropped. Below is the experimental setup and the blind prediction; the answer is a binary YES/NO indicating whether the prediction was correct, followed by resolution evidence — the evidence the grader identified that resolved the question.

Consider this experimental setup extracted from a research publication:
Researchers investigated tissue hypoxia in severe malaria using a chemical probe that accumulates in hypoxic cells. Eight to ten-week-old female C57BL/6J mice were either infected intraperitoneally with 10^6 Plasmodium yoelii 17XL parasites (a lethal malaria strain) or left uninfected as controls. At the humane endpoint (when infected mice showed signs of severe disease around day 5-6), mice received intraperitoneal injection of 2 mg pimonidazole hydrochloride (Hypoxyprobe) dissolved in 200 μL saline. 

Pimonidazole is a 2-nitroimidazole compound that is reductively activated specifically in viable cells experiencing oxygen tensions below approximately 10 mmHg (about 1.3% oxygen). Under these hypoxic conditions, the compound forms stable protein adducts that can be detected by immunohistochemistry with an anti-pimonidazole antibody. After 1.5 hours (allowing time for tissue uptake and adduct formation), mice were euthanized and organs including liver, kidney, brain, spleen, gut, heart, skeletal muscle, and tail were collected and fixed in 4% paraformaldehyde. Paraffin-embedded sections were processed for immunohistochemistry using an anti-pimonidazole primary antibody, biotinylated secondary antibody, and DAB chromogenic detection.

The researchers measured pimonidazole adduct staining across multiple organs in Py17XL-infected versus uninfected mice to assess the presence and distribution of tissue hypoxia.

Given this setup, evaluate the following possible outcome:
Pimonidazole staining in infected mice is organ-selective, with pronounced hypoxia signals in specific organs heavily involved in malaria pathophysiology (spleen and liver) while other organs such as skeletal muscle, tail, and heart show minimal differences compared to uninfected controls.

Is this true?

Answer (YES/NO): NO